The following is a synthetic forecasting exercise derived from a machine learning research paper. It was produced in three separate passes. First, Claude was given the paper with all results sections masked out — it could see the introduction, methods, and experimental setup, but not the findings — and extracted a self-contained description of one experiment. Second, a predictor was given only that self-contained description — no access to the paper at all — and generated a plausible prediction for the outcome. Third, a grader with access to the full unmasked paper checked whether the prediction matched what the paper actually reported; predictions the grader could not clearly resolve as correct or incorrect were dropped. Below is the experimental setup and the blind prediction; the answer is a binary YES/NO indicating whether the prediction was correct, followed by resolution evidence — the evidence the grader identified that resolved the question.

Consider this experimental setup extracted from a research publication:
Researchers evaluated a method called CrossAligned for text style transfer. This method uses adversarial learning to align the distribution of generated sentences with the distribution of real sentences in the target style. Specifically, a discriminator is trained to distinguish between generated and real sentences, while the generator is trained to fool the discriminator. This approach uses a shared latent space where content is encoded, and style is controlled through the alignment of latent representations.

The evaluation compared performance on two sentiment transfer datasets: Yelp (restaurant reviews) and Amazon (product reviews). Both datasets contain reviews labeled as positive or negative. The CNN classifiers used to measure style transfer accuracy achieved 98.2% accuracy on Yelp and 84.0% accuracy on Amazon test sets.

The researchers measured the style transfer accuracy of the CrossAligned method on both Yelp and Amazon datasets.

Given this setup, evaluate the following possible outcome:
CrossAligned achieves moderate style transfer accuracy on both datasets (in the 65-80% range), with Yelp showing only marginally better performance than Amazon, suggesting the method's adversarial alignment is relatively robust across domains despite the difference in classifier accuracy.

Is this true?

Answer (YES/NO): YES